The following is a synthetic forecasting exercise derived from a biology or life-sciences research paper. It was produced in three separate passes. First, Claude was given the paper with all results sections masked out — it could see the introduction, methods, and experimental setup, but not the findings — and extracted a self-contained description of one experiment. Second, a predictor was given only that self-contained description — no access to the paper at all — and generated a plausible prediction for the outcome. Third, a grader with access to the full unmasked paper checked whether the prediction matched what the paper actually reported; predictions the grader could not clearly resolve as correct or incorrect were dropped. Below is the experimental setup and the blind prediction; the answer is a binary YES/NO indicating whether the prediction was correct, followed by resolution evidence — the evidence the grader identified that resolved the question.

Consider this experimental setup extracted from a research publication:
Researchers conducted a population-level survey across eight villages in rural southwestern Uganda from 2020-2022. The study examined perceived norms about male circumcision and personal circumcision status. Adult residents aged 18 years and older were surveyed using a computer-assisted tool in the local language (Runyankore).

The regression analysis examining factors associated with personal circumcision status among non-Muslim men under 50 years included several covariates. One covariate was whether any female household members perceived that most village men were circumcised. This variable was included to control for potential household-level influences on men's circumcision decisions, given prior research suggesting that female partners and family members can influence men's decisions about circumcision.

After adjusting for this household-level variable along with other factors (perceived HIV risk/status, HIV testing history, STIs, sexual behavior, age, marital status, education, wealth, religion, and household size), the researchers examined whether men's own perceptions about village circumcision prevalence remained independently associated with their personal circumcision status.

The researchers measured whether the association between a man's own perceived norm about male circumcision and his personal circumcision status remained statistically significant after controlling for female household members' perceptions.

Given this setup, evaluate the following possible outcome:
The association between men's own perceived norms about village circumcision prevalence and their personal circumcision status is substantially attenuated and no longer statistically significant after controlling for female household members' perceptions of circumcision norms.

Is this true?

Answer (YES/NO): NO